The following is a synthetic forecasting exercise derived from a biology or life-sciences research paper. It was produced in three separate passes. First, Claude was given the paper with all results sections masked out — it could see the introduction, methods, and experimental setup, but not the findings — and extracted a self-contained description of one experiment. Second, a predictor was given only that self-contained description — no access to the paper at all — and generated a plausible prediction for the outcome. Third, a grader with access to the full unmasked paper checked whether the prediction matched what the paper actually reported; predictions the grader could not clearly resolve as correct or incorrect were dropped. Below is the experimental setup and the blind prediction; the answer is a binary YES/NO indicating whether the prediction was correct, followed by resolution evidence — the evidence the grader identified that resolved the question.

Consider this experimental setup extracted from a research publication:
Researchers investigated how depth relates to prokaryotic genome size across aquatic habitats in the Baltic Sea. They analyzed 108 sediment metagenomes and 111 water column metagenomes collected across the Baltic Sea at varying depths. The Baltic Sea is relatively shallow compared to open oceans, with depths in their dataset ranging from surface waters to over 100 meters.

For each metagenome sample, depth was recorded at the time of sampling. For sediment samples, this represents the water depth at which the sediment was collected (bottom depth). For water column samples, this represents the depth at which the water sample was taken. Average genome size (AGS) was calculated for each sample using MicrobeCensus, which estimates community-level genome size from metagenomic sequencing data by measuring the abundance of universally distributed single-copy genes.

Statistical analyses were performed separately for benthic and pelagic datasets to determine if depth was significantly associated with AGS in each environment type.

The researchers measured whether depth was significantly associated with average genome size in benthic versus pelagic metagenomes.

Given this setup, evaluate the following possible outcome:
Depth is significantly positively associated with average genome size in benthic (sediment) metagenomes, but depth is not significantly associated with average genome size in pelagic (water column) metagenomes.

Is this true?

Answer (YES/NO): NO